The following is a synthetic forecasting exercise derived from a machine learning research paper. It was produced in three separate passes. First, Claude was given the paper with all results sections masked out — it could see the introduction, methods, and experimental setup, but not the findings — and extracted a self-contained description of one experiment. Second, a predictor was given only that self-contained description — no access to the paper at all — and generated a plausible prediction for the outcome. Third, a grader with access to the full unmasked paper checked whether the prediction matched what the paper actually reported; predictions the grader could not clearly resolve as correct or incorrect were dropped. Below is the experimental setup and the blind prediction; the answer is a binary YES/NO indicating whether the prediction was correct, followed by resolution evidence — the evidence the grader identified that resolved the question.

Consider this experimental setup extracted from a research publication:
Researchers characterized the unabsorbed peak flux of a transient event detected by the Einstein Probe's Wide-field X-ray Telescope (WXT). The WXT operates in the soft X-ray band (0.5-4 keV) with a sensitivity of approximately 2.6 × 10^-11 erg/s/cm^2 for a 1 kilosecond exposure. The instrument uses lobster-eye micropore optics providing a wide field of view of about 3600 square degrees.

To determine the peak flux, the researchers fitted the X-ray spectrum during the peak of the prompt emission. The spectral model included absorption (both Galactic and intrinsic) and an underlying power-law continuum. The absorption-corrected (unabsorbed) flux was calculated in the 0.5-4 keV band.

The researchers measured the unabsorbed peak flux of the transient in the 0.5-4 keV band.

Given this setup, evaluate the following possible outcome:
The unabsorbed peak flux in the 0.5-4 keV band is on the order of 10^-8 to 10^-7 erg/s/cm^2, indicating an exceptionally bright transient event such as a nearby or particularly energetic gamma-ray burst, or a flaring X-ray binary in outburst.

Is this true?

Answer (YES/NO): YES